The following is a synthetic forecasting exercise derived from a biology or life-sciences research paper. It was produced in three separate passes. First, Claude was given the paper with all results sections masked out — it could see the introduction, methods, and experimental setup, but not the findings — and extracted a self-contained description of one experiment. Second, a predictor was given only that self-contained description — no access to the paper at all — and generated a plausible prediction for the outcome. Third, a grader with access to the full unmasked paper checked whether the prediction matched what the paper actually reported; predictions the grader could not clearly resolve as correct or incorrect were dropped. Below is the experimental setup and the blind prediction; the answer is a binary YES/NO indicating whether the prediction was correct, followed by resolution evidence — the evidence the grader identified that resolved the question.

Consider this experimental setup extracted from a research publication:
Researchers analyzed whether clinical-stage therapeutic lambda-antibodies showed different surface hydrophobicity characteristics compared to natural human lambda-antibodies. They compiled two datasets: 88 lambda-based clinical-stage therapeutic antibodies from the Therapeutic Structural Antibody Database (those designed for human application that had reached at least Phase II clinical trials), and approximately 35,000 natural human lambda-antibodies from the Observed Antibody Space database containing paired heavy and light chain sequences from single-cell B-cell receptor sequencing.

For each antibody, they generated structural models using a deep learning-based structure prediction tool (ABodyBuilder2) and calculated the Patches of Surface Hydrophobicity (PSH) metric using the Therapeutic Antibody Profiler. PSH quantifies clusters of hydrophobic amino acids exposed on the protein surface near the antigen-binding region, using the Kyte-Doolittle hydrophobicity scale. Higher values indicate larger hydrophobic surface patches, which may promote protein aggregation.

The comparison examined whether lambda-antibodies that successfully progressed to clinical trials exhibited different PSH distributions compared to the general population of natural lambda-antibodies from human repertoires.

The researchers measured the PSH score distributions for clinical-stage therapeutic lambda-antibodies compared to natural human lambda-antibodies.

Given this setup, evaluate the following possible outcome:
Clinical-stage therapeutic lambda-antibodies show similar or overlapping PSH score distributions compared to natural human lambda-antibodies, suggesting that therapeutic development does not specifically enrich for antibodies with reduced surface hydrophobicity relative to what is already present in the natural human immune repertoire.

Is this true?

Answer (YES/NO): NO